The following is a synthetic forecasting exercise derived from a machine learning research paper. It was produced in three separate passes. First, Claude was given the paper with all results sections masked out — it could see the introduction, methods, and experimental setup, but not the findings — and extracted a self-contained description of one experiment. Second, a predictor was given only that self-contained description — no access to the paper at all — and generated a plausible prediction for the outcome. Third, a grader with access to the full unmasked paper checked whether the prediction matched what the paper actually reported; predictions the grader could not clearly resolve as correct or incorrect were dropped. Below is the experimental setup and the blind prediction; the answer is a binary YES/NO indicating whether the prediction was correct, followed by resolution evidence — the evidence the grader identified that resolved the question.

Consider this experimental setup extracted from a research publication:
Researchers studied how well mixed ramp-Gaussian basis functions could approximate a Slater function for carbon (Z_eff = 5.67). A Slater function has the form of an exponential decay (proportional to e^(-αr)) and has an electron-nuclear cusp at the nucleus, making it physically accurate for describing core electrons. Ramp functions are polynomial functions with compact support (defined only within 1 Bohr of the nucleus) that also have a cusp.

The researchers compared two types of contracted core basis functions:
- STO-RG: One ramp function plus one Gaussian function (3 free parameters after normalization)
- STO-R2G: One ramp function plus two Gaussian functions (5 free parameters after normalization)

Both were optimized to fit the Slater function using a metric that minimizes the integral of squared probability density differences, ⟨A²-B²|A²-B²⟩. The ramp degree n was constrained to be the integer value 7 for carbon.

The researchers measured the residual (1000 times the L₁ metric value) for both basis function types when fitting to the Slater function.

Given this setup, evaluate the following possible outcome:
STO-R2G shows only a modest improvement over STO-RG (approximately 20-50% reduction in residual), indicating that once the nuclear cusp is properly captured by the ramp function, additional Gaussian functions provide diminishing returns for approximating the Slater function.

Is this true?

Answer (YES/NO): NO